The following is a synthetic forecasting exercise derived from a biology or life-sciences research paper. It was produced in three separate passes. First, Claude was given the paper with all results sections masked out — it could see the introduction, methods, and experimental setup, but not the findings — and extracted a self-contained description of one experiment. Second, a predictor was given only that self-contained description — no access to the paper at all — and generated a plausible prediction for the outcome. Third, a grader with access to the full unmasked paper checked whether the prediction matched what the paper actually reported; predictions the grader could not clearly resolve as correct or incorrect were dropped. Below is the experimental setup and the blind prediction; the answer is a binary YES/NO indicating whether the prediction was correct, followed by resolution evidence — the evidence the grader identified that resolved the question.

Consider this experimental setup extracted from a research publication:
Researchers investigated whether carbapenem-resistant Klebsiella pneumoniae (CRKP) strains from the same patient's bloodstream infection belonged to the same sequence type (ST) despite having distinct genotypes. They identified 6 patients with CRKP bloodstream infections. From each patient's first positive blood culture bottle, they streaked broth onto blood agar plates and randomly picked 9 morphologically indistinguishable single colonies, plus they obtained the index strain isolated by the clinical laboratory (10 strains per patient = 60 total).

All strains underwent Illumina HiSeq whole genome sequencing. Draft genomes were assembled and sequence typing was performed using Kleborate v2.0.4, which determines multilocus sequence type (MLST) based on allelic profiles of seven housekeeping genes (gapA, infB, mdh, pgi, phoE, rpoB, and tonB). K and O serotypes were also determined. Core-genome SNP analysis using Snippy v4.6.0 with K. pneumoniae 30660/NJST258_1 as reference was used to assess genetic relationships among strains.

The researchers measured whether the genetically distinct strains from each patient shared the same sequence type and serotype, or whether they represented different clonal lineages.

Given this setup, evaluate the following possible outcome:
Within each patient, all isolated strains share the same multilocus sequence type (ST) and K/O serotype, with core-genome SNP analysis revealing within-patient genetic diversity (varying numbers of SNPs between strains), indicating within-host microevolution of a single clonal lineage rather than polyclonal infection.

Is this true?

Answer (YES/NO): YES